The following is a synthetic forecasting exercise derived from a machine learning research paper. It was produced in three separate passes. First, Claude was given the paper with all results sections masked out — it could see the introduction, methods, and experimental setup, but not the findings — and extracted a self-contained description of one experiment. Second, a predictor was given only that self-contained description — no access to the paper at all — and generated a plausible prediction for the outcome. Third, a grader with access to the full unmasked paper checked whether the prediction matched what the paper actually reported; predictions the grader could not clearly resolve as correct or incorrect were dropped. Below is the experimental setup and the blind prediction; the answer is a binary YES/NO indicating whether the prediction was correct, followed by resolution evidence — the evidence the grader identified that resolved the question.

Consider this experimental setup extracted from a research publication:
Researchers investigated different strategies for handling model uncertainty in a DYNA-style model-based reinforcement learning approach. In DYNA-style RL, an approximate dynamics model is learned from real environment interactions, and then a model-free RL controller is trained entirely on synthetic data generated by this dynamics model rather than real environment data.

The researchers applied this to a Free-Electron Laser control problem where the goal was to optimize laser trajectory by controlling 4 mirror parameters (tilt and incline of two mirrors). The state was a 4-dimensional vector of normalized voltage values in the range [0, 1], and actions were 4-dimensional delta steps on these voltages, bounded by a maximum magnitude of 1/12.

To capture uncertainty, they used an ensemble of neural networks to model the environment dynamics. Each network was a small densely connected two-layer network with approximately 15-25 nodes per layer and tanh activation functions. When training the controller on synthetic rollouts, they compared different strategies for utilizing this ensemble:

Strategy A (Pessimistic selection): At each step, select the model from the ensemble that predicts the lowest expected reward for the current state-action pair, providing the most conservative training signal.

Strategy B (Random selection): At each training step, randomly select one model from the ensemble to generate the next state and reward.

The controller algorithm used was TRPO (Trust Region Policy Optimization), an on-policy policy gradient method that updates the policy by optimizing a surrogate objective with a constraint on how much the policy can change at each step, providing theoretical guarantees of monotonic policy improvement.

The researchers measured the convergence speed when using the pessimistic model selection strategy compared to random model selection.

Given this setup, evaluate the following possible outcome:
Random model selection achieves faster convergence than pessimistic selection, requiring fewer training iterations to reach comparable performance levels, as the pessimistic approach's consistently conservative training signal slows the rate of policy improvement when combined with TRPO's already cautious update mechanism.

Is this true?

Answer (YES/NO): YES